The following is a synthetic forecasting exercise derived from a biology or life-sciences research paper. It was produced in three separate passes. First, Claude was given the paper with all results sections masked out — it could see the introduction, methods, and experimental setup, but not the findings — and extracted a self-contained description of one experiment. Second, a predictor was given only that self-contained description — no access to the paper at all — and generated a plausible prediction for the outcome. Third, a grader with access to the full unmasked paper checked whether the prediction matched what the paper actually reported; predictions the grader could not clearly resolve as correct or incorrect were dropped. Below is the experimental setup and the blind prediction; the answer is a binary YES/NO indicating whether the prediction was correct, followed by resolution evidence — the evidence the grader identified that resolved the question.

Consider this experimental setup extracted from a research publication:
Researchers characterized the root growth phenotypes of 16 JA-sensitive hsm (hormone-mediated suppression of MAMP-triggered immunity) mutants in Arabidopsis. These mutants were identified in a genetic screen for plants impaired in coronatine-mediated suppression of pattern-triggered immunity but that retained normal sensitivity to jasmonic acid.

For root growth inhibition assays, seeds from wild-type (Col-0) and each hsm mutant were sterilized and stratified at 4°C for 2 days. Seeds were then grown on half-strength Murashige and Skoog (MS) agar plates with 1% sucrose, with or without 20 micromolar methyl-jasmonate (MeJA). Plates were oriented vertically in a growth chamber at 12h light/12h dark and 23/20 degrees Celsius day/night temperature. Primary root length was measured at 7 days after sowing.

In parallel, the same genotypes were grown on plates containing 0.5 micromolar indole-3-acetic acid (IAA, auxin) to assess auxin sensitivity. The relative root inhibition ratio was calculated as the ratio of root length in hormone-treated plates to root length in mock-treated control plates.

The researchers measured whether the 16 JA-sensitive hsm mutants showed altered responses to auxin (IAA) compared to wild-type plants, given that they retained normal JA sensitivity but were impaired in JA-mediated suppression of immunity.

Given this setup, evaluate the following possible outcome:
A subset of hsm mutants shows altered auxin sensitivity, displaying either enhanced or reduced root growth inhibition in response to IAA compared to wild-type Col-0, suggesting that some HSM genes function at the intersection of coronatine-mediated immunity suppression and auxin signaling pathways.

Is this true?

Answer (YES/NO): YES